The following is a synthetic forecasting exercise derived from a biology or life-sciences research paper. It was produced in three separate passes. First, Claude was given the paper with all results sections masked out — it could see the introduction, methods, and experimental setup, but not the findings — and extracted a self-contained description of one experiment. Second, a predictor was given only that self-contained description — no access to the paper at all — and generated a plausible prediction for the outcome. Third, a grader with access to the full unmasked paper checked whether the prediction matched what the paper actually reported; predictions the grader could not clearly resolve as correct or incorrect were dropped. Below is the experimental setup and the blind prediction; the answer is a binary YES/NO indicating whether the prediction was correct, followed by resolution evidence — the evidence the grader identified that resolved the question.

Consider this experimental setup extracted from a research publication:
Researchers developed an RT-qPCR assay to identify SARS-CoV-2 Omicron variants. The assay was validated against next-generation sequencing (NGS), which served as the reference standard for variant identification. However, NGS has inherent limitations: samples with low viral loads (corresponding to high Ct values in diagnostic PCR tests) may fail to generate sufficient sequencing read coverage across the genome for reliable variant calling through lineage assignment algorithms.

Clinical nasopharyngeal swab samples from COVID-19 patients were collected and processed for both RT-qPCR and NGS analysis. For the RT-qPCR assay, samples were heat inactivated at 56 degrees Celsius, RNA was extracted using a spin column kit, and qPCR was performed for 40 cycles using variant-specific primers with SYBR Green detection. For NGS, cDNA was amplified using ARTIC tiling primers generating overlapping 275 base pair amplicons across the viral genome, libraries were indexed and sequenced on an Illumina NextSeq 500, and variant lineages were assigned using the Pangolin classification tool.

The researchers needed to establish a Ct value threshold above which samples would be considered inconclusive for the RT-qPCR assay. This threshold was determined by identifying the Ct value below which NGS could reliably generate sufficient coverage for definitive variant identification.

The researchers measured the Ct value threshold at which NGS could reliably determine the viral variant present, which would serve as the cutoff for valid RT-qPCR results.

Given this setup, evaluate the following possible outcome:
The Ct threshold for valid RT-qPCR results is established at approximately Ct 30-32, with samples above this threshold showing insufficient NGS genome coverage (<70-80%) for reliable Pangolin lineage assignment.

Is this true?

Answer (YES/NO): NO